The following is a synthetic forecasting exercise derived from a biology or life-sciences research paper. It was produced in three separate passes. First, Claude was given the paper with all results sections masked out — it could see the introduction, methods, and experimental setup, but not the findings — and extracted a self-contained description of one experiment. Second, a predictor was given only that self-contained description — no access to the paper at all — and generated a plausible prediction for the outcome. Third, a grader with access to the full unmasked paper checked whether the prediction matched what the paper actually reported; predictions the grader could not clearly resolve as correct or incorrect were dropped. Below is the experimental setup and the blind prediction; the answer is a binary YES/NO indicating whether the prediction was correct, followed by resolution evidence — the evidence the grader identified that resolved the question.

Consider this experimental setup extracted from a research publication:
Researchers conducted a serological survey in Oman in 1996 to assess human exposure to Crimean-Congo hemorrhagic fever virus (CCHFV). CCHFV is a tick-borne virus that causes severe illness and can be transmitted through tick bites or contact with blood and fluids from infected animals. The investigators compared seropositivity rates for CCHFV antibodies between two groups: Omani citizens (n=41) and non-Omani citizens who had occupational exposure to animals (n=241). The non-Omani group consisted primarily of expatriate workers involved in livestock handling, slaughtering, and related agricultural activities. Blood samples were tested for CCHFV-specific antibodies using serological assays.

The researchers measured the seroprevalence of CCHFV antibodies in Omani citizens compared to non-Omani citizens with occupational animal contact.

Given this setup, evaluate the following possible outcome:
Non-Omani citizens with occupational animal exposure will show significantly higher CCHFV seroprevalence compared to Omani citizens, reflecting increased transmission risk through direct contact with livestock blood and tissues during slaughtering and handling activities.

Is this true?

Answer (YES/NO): YES